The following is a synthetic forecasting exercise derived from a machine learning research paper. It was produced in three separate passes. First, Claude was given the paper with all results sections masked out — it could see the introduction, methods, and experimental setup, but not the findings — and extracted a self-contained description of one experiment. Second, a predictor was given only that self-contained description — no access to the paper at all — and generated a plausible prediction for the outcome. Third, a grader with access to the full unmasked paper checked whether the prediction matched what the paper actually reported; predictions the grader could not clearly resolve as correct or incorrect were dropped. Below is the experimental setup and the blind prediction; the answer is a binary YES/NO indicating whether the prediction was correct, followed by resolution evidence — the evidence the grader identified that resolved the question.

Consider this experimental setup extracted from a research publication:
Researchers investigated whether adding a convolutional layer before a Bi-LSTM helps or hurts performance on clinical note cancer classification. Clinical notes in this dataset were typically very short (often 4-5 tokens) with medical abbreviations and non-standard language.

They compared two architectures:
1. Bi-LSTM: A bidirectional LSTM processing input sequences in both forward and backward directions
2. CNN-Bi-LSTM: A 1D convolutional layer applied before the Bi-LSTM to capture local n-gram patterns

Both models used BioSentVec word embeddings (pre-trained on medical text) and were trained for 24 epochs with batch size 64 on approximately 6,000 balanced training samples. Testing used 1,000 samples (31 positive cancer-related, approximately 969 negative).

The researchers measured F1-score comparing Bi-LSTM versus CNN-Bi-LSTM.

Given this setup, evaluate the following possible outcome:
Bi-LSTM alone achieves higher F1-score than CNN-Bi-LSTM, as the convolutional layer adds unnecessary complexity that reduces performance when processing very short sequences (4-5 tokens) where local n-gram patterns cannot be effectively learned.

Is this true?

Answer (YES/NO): YES